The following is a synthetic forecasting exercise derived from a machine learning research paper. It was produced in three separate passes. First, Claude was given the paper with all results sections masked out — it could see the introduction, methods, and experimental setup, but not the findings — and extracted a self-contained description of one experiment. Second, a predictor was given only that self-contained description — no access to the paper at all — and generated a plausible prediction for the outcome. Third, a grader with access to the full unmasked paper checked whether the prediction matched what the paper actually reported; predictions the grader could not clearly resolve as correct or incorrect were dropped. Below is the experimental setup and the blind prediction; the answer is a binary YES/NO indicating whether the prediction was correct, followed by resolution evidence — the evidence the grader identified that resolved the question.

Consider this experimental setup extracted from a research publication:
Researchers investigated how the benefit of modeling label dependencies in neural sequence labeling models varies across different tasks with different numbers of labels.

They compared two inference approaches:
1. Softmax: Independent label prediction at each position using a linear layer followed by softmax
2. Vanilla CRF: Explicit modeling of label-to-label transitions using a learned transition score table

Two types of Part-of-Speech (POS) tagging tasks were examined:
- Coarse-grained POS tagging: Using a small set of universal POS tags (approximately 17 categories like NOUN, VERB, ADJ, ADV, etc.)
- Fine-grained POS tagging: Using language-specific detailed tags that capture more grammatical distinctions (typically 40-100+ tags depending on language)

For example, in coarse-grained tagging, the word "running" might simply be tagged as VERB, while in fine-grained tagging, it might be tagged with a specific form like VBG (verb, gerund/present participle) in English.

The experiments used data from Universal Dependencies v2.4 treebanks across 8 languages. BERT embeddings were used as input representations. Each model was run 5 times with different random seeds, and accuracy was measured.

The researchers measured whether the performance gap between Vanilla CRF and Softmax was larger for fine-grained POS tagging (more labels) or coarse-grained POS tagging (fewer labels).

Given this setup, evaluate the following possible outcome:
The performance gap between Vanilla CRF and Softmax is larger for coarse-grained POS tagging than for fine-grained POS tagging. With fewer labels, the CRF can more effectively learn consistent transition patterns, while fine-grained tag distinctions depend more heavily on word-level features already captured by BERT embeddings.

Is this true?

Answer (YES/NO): YES